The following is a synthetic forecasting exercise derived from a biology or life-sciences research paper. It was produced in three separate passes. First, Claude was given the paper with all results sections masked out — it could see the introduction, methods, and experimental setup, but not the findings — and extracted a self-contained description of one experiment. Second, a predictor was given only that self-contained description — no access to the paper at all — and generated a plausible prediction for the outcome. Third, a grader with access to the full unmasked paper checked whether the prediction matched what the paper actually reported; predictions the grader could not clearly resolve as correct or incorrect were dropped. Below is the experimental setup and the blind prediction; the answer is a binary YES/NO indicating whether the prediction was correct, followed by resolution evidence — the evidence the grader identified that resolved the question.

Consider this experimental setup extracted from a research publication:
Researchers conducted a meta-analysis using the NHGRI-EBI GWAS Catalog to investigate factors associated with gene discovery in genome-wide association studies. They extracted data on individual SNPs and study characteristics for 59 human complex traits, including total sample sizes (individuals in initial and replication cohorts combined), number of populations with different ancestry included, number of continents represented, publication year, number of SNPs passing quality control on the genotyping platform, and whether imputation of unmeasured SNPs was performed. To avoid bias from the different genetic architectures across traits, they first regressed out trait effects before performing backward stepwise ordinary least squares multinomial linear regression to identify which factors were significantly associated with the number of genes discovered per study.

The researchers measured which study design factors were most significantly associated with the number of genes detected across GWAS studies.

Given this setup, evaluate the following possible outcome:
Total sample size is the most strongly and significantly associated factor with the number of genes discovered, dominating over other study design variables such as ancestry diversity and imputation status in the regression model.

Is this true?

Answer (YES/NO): YES